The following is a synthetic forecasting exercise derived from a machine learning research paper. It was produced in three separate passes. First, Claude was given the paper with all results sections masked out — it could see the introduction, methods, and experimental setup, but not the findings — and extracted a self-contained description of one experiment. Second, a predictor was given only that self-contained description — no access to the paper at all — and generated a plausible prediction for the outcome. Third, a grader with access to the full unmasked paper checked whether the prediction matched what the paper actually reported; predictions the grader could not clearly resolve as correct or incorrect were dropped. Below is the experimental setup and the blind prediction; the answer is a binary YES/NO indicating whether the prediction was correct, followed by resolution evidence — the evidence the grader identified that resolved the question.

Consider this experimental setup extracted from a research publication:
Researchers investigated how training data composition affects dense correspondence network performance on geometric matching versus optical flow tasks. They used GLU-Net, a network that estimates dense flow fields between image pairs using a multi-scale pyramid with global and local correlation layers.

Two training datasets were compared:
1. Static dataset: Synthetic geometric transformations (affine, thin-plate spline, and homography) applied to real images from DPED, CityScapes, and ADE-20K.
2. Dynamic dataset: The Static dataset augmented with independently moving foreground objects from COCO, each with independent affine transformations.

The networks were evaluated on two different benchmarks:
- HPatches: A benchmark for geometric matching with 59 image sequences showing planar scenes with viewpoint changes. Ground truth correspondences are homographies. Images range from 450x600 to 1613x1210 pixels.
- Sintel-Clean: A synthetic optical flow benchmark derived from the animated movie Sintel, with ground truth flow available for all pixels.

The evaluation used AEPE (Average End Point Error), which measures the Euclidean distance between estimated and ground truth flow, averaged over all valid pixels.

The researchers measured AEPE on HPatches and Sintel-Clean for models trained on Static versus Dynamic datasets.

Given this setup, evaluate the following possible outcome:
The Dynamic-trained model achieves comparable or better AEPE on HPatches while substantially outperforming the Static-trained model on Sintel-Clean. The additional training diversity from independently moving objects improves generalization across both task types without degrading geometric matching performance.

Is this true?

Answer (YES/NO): NO